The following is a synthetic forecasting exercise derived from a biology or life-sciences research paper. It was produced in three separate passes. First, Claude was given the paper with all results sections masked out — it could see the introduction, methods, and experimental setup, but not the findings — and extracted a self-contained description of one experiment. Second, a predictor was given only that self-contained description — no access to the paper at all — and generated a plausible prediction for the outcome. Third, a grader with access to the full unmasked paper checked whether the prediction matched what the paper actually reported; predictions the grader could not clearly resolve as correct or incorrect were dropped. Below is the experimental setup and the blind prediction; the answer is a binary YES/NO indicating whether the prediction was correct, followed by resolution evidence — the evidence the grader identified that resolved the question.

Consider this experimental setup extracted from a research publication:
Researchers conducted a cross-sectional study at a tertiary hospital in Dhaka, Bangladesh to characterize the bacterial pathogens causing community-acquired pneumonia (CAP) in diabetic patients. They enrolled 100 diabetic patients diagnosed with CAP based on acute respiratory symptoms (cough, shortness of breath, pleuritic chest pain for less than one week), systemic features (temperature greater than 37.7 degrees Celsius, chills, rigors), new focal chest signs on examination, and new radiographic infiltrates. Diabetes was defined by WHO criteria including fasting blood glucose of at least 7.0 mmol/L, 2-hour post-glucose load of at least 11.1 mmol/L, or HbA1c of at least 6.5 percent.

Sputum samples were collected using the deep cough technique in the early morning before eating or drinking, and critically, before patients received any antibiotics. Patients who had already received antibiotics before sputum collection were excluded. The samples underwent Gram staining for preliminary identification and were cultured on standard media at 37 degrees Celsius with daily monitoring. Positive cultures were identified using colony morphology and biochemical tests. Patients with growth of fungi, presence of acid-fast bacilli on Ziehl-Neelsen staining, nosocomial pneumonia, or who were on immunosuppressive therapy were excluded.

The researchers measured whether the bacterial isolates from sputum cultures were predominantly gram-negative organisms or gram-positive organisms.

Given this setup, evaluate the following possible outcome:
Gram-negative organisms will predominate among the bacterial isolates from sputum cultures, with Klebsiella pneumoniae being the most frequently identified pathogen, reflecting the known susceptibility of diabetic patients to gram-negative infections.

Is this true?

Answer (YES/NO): YES